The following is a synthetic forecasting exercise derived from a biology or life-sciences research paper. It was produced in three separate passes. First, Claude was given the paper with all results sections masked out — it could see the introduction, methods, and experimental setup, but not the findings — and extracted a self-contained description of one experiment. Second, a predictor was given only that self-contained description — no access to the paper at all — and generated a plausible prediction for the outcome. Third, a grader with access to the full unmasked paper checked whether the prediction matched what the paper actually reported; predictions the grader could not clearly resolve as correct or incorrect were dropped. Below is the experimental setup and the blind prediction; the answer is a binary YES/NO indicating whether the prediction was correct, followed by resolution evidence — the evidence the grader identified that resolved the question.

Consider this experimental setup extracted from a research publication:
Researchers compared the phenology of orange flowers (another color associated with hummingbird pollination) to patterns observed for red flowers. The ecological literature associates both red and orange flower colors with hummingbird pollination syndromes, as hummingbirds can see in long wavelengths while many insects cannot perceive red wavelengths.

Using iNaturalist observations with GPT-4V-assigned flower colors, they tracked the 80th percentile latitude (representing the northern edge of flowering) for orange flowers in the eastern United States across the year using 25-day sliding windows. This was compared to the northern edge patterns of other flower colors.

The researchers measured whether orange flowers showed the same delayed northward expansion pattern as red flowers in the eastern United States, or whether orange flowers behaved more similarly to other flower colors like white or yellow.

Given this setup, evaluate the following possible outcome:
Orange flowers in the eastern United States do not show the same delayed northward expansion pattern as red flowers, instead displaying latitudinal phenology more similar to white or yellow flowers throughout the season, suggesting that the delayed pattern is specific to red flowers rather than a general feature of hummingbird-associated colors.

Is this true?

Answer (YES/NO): NO